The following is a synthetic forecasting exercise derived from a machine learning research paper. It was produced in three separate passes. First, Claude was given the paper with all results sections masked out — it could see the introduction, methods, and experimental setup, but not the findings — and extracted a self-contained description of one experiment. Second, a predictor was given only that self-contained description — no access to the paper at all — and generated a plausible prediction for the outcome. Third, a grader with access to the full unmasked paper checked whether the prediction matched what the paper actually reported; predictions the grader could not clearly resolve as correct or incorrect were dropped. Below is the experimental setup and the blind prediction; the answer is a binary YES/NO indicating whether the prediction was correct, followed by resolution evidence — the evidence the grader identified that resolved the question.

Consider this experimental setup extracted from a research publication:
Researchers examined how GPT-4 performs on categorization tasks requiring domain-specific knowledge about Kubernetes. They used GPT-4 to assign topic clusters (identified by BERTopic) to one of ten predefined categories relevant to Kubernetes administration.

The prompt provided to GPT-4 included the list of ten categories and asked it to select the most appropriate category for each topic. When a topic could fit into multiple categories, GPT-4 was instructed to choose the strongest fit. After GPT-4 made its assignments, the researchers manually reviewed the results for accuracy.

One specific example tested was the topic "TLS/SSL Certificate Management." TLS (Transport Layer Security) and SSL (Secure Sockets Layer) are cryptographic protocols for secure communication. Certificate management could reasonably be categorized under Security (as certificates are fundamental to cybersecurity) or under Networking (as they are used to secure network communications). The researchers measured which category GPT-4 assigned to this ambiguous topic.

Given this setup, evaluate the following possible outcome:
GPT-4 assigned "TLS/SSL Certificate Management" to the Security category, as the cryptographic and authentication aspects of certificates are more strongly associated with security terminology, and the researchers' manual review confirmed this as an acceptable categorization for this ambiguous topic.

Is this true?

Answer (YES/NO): YES